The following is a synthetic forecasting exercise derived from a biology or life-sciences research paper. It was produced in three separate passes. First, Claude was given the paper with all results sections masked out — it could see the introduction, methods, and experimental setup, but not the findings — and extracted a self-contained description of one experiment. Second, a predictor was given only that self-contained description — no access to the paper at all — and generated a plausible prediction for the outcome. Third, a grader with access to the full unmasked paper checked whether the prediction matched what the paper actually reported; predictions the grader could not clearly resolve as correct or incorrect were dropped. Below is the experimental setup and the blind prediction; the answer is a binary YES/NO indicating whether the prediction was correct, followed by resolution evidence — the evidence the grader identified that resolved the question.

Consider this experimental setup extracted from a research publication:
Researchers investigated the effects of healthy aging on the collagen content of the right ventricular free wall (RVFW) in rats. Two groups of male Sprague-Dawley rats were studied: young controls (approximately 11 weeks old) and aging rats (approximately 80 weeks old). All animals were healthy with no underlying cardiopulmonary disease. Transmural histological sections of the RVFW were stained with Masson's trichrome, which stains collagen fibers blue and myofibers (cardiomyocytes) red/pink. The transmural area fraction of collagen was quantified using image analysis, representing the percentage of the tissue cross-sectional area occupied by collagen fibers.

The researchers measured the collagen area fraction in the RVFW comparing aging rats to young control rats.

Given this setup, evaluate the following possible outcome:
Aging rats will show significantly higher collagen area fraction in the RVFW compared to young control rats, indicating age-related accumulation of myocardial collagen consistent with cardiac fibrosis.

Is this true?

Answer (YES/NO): YES